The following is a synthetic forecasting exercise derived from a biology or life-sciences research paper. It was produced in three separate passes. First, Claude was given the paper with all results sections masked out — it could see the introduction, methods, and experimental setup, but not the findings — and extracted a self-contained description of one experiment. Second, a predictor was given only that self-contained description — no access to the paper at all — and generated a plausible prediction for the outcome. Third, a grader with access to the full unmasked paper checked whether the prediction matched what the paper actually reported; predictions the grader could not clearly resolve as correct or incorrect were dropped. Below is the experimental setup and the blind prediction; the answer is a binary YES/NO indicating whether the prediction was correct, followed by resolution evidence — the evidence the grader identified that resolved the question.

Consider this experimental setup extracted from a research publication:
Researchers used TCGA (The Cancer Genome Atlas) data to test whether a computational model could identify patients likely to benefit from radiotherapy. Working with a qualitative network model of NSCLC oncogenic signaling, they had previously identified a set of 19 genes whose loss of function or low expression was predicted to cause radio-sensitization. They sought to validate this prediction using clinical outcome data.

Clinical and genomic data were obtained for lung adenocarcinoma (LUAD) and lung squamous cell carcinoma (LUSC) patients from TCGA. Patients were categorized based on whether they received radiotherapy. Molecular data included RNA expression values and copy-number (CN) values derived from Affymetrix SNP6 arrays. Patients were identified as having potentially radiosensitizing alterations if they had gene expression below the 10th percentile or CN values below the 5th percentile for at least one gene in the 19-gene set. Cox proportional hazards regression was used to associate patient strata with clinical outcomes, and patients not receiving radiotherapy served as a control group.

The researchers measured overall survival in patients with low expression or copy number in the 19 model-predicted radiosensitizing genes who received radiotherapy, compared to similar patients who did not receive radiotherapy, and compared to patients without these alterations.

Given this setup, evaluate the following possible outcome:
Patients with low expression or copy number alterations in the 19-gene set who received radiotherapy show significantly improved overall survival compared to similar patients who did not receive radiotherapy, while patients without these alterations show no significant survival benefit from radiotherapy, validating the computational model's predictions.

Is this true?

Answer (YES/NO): NO